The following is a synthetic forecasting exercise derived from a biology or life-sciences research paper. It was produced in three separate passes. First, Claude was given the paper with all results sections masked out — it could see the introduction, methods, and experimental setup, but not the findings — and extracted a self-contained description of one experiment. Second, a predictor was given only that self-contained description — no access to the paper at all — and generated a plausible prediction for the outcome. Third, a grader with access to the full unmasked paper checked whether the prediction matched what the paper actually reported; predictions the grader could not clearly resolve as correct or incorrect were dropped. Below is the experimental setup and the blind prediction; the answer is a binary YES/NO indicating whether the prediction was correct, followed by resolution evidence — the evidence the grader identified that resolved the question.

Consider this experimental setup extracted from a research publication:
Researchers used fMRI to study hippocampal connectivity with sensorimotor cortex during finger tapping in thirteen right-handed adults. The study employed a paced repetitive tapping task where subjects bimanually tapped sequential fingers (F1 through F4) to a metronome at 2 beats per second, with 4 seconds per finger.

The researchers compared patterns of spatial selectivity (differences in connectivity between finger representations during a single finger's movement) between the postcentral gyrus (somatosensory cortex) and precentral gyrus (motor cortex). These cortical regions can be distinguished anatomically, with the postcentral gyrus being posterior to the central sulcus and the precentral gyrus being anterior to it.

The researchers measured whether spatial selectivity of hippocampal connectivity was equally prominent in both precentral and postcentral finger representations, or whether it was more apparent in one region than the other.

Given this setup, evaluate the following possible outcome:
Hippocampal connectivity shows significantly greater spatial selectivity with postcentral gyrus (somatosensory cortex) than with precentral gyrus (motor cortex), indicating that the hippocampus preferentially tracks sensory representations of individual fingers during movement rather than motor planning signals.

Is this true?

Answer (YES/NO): YES